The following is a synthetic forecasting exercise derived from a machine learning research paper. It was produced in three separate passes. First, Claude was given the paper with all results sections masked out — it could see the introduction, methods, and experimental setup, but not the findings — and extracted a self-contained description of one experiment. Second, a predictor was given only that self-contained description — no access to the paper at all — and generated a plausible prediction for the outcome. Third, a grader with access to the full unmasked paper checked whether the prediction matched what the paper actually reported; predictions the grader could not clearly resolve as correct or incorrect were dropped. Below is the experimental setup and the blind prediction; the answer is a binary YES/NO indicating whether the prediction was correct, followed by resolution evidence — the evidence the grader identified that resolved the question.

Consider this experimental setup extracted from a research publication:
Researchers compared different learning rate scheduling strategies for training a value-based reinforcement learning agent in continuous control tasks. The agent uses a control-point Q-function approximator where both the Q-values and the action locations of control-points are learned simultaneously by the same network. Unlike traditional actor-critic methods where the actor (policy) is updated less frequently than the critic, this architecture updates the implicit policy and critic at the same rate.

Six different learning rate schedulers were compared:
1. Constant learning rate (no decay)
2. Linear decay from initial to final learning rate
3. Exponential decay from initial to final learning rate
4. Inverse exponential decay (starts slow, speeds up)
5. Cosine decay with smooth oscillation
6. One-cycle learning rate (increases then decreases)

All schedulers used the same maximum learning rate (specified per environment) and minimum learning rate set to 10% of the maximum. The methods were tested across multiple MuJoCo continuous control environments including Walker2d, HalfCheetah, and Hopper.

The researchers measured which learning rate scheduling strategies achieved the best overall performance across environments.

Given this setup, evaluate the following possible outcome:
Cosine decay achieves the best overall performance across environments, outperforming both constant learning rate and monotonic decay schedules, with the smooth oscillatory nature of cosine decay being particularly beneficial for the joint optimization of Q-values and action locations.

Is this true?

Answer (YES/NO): NO